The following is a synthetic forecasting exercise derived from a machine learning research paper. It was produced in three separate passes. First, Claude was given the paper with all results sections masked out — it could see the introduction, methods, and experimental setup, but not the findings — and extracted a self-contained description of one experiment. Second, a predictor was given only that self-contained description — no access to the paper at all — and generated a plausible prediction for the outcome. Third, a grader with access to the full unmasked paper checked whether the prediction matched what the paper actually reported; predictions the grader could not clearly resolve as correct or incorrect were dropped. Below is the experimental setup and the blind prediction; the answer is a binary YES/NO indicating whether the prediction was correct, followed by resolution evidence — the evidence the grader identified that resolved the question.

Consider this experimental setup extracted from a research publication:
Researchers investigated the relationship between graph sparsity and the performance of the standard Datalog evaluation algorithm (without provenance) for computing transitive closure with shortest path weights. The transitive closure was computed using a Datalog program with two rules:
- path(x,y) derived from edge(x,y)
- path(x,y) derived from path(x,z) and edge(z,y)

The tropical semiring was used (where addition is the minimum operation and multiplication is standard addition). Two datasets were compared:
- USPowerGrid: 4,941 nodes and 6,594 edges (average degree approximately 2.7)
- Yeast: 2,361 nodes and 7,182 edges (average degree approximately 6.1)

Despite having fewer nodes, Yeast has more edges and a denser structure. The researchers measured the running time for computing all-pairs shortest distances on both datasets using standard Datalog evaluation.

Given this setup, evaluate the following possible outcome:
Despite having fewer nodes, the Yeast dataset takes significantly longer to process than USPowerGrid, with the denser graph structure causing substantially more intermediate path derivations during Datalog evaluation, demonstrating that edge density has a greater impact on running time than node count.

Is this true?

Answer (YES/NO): YES